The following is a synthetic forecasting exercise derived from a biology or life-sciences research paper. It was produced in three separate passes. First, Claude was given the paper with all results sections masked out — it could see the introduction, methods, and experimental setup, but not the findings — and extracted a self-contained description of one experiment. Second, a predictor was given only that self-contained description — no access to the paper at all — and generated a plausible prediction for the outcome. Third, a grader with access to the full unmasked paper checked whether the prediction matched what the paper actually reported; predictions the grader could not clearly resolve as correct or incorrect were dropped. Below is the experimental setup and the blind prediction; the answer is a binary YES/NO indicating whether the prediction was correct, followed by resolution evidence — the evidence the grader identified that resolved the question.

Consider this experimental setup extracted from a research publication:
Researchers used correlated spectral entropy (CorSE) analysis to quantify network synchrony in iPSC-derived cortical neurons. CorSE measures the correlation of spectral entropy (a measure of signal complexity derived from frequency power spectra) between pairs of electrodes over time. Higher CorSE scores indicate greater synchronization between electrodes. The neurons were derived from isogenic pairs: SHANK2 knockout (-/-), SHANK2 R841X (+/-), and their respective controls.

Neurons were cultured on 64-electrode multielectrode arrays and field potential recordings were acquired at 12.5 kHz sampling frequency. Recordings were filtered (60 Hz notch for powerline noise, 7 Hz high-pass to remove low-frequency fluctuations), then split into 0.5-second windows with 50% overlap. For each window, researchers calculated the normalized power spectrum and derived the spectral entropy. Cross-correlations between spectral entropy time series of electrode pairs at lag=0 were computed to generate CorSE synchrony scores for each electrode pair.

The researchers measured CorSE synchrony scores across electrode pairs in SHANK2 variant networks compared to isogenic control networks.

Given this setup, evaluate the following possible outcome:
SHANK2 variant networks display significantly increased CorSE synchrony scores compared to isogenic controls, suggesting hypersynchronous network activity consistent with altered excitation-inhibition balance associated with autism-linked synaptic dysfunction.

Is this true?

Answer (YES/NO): YES